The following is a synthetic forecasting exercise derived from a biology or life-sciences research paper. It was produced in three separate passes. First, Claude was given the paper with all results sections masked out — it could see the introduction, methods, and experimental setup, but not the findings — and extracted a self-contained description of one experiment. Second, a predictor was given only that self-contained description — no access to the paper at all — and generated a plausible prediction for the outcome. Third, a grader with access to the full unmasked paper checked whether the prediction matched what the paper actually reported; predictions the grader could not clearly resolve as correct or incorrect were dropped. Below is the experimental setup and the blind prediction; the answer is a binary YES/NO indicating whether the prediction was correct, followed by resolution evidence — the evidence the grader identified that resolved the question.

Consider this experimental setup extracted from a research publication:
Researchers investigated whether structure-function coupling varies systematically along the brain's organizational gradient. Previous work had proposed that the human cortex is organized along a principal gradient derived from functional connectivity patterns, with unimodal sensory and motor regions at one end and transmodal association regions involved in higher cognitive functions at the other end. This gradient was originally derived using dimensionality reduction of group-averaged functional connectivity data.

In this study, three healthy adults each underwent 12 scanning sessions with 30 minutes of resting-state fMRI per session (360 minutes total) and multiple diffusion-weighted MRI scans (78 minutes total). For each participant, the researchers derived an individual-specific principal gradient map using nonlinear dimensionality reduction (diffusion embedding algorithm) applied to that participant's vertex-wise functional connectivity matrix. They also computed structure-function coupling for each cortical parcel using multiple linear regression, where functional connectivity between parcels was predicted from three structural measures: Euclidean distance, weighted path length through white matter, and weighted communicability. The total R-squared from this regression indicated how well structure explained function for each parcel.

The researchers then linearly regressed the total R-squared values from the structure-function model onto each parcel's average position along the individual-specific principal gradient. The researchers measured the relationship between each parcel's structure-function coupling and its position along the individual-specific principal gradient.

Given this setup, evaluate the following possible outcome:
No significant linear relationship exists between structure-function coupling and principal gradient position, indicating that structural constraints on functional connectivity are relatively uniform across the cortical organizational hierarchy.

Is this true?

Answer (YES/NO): NO